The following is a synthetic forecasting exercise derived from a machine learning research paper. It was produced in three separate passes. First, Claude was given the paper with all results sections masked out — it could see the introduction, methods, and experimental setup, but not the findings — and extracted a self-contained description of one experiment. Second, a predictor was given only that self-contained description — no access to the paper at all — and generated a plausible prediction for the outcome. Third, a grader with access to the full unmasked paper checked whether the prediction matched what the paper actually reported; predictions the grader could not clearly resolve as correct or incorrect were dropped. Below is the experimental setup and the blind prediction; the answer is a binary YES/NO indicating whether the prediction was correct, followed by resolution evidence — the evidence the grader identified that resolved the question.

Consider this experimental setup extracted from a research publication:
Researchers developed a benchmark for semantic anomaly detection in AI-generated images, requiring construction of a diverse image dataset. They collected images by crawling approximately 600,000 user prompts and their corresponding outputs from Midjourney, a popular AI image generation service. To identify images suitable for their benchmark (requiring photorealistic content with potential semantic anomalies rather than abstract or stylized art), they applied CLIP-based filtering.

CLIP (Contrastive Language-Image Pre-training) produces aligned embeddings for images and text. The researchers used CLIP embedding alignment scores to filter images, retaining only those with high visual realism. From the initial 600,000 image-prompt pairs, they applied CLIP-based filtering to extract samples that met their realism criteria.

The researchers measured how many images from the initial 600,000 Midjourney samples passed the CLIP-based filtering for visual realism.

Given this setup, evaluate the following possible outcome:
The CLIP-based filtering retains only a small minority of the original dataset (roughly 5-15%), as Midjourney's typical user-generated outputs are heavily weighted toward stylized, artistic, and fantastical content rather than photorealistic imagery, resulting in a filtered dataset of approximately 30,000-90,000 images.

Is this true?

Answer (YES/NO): NO